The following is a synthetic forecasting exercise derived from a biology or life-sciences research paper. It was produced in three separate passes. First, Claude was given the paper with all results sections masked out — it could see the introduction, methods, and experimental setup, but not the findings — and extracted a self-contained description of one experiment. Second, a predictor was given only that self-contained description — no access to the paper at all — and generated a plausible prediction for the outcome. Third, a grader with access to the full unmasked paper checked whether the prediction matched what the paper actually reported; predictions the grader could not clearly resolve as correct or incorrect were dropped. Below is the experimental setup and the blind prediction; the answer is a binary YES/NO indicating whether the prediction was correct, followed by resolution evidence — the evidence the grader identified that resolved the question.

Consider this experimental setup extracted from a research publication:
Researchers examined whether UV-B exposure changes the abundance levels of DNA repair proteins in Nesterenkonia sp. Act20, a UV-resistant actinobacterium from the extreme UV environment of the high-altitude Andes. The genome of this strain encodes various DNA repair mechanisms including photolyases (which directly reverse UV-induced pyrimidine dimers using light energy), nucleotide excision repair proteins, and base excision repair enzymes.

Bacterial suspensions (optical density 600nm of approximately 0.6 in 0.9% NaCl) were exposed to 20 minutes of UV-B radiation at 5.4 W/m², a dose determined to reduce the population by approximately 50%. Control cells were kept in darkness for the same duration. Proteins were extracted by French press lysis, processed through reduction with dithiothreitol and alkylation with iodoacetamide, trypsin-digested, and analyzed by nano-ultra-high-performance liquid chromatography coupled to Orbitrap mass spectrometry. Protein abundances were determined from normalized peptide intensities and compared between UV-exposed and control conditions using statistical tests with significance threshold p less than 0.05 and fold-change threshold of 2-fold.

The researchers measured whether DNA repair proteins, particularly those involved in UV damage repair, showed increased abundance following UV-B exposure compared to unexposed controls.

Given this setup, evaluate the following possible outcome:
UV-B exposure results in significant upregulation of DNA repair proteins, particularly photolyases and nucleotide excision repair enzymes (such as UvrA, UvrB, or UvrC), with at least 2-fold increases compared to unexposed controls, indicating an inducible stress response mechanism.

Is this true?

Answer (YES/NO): NO